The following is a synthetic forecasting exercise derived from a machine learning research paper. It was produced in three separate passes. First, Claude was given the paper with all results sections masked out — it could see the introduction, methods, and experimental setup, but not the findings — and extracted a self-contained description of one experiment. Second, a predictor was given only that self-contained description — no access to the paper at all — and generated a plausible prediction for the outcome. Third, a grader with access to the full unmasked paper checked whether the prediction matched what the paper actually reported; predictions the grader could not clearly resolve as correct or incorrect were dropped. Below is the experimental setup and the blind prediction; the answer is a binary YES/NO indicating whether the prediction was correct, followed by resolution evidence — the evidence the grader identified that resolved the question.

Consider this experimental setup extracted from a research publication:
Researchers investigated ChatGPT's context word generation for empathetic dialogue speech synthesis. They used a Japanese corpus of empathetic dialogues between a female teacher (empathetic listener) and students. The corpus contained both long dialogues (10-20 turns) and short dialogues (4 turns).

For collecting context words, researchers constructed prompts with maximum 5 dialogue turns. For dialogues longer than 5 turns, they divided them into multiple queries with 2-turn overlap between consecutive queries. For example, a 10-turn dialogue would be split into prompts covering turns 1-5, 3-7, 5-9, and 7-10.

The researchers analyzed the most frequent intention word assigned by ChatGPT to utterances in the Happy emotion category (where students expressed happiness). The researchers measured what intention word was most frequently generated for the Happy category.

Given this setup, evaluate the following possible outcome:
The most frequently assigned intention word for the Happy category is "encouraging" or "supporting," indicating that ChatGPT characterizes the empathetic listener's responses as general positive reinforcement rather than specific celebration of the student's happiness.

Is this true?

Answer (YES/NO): NO